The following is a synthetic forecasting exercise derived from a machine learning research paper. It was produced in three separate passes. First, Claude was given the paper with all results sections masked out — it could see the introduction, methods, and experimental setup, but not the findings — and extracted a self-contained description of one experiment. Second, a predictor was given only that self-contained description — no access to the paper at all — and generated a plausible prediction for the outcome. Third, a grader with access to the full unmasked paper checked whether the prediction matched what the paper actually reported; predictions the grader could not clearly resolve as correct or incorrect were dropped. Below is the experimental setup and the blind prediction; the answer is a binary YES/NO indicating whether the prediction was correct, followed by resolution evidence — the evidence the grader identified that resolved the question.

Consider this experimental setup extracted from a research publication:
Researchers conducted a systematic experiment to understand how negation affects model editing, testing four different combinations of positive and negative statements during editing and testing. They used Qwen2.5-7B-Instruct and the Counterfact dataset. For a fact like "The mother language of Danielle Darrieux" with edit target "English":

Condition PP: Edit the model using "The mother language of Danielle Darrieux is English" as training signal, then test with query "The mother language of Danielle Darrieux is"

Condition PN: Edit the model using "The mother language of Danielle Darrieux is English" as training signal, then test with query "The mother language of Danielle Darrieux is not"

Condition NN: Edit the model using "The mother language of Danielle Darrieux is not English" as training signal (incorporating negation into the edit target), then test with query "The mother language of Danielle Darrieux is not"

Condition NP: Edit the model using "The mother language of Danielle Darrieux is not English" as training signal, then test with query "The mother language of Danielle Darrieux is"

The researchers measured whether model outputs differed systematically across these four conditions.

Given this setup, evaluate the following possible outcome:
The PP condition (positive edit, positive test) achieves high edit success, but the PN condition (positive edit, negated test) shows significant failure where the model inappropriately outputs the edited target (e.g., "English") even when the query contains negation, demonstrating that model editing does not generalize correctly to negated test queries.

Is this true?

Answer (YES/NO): YES